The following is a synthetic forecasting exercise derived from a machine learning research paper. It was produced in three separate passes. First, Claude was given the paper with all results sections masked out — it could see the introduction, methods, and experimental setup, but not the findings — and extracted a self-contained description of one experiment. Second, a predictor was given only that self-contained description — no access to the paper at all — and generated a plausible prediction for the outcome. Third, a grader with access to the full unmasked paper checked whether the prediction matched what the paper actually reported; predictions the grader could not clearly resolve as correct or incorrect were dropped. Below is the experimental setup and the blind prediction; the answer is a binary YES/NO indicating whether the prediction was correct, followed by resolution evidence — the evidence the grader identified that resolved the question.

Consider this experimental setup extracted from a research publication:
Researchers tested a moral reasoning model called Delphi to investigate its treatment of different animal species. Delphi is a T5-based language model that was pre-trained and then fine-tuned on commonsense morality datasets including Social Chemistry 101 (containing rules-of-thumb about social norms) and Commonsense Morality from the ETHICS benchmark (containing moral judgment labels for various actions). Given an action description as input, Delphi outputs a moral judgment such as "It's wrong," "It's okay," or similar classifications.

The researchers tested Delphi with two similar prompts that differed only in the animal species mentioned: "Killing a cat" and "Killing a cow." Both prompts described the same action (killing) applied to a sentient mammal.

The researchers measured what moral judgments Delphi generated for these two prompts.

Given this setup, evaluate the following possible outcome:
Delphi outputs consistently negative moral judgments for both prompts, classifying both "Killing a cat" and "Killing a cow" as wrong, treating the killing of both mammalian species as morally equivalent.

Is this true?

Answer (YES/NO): NO